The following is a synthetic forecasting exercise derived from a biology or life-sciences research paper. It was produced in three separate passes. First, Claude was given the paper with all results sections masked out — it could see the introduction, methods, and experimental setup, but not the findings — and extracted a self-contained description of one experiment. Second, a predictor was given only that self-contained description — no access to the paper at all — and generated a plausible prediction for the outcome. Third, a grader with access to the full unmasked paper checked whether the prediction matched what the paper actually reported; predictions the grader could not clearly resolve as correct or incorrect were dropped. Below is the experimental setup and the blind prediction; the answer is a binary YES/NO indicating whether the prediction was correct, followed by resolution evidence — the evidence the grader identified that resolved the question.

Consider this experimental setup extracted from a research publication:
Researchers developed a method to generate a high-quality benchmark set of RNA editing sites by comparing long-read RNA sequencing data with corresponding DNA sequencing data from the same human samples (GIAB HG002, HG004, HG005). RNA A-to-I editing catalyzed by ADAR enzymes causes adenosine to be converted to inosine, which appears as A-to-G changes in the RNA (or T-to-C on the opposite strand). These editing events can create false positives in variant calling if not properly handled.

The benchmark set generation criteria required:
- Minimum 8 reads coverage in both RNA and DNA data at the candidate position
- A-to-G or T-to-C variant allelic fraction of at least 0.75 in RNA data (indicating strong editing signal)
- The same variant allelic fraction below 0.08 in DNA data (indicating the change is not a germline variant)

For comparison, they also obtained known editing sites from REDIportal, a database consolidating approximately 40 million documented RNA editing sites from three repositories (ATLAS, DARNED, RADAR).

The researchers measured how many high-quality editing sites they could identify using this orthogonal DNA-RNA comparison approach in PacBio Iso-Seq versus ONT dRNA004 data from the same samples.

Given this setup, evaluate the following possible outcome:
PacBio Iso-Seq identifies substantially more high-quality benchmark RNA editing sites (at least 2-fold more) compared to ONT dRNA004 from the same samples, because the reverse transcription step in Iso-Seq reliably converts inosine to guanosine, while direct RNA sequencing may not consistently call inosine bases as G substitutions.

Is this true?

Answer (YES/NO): NO